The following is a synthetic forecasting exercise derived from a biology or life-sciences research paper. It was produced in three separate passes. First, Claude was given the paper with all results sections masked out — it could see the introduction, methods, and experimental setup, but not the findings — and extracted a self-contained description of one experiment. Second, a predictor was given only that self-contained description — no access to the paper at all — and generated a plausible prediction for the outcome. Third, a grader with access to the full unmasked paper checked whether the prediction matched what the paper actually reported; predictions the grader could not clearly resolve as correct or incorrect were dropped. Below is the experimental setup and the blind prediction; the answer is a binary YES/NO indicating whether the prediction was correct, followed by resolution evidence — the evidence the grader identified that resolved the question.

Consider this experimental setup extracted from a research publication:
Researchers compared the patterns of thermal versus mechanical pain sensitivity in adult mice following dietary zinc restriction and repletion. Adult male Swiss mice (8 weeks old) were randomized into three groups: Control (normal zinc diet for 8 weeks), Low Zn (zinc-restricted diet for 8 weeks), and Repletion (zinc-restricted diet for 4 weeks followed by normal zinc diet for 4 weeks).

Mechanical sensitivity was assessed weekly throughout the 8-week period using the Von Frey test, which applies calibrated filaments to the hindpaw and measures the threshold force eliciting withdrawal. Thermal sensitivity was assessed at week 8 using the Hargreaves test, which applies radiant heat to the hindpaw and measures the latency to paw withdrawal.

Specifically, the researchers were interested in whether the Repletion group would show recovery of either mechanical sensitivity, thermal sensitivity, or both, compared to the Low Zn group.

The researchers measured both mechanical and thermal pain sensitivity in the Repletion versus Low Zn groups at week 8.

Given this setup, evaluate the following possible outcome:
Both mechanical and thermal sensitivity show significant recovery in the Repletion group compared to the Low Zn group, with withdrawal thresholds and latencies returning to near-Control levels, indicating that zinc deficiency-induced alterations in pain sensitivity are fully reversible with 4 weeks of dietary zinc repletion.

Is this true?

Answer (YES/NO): NO